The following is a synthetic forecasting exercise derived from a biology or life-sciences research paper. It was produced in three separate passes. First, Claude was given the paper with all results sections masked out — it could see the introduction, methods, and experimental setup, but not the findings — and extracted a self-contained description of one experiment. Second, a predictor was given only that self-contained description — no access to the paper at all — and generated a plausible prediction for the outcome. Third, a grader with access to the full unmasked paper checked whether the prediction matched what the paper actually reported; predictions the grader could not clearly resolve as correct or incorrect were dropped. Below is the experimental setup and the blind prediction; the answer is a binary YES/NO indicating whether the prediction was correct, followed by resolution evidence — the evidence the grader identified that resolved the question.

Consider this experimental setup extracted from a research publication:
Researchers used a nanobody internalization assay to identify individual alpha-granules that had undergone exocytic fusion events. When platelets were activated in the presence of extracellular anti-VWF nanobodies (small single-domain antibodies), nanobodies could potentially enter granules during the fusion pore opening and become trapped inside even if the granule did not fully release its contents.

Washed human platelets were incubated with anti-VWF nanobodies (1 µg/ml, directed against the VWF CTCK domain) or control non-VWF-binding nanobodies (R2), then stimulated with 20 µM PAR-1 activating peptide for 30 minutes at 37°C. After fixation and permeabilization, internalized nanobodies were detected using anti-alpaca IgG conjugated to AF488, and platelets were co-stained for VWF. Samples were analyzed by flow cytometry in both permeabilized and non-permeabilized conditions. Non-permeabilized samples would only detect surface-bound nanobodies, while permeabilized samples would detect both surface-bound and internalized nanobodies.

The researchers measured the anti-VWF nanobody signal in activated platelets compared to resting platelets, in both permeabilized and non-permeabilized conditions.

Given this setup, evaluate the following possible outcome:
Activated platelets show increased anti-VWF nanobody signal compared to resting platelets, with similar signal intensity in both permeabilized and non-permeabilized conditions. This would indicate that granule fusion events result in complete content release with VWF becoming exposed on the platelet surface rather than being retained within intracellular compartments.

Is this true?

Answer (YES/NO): NO